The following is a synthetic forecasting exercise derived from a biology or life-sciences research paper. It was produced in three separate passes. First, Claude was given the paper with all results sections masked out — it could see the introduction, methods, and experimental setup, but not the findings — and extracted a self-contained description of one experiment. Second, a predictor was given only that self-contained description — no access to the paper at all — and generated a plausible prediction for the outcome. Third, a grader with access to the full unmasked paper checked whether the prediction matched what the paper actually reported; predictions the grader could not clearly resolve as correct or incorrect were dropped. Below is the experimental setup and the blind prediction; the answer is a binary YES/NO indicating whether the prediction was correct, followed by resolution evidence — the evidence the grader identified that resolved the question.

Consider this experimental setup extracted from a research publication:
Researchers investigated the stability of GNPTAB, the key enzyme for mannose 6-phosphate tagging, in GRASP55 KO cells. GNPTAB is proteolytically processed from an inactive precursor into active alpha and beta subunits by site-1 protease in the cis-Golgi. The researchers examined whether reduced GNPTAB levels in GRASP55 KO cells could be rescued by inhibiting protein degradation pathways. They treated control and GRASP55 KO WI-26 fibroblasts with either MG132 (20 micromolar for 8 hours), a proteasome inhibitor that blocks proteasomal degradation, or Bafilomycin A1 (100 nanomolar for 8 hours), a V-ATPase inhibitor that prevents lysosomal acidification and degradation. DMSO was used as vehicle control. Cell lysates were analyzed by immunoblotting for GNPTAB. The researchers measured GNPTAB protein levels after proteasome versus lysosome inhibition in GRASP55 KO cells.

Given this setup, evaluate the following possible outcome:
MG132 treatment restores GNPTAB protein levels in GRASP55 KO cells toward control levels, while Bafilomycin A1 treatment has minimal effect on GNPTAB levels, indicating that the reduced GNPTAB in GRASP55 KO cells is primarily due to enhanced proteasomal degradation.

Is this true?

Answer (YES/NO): YES